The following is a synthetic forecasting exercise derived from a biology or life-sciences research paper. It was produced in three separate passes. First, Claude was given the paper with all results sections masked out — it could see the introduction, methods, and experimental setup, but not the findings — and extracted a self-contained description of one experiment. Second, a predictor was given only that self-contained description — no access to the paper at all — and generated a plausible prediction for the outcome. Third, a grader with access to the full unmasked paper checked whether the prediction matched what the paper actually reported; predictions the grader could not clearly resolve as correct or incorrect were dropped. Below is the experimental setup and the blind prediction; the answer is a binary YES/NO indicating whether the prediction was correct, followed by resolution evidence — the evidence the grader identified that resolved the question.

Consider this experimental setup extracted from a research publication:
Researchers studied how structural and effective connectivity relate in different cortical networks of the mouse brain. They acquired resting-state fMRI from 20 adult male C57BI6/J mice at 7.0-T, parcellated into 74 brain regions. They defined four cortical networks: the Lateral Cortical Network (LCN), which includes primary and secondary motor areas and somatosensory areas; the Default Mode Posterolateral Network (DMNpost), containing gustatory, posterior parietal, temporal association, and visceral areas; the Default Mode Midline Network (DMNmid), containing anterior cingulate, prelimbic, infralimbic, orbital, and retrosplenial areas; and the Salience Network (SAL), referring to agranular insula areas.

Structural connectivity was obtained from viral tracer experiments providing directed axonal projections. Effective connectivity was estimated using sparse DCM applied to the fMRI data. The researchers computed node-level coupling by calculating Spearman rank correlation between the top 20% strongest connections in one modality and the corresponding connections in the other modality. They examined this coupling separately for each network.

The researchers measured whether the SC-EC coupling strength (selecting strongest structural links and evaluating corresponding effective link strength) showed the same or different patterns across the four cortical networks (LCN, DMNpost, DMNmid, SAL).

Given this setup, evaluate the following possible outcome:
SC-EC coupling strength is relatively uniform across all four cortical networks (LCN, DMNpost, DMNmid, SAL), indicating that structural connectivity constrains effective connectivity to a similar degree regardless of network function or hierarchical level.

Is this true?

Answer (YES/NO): NO